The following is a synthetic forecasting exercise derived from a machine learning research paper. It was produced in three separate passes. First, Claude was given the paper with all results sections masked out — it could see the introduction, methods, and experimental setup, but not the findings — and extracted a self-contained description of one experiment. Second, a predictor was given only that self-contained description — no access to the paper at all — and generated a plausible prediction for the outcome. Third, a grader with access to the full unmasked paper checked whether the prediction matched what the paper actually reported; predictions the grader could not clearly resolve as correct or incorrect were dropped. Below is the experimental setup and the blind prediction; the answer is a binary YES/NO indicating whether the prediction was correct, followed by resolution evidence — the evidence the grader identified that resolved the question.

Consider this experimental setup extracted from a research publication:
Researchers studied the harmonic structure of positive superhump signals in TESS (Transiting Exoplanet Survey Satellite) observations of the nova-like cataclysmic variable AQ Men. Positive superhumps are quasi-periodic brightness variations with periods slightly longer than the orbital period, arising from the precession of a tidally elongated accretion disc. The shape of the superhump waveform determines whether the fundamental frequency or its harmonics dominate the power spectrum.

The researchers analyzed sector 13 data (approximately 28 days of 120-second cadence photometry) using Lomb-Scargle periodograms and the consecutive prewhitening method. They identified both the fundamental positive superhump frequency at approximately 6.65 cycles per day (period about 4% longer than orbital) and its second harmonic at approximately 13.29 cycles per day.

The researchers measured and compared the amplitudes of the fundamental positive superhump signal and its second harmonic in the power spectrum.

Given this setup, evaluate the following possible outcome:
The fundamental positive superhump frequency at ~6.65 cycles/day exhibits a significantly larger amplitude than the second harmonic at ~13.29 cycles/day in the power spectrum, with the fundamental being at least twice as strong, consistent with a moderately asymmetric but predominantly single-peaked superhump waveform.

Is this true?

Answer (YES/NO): NO